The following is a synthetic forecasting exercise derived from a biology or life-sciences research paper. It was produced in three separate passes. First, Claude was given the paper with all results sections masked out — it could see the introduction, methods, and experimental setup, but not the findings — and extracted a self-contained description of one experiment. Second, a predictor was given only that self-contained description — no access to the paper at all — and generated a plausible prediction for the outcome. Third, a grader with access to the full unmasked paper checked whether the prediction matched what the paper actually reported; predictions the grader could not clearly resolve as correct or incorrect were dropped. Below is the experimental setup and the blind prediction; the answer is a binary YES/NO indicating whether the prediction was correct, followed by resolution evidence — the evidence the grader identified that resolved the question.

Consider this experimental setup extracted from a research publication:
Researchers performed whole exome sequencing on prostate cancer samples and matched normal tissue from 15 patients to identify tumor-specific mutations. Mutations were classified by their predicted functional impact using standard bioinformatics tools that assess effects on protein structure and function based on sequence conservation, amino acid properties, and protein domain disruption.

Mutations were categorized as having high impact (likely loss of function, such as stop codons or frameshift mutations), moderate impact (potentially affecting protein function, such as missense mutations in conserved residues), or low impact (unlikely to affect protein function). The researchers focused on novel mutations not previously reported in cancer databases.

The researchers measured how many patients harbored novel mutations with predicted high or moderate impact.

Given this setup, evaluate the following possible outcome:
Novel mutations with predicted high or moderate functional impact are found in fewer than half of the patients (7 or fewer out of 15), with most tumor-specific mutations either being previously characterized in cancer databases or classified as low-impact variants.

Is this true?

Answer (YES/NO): NO